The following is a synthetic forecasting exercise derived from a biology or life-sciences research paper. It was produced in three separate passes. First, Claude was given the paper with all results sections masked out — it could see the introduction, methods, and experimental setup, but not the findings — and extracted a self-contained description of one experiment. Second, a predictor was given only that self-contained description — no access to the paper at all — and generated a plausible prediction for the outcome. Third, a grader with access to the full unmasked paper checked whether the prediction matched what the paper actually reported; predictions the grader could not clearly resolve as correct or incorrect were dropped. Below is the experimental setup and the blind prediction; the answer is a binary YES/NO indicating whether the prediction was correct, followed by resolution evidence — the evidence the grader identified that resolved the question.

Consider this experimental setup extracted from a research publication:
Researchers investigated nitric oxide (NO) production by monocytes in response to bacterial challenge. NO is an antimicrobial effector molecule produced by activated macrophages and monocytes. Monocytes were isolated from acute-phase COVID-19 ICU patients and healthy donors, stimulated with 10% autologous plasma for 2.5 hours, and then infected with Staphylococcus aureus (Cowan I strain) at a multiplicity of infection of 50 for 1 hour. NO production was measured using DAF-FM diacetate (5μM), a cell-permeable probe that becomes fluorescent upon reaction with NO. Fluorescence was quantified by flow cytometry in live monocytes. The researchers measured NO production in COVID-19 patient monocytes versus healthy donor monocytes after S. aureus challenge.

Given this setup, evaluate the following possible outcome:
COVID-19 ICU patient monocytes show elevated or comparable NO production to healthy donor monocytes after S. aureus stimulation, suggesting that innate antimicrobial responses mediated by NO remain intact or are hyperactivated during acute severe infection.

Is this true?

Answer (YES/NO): YES